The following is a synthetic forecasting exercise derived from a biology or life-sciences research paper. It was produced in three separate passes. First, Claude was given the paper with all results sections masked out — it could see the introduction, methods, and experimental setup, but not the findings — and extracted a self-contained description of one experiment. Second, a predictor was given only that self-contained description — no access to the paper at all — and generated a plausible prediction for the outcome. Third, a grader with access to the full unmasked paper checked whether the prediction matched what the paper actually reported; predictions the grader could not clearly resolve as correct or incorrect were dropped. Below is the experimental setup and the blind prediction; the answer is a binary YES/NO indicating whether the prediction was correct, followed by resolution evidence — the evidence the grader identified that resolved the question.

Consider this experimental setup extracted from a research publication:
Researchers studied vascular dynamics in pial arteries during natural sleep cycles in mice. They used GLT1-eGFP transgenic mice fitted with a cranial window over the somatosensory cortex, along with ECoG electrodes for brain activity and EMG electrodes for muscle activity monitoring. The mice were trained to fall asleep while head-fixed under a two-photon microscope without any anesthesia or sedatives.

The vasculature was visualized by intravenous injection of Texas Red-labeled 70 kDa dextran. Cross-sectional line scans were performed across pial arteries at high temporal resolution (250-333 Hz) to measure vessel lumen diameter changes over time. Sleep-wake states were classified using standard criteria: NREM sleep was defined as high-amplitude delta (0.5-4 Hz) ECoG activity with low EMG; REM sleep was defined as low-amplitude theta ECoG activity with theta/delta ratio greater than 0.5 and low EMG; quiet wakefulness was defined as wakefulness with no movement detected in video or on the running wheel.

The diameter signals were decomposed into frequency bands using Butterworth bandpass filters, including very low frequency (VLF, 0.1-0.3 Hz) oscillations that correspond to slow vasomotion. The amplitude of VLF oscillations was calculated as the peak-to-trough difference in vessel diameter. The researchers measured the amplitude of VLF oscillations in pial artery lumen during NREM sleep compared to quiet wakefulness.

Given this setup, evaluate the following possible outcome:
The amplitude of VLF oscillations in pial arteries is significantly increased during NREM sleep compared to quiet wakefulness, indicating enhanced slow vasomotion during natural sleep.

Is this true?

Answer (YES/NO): YES